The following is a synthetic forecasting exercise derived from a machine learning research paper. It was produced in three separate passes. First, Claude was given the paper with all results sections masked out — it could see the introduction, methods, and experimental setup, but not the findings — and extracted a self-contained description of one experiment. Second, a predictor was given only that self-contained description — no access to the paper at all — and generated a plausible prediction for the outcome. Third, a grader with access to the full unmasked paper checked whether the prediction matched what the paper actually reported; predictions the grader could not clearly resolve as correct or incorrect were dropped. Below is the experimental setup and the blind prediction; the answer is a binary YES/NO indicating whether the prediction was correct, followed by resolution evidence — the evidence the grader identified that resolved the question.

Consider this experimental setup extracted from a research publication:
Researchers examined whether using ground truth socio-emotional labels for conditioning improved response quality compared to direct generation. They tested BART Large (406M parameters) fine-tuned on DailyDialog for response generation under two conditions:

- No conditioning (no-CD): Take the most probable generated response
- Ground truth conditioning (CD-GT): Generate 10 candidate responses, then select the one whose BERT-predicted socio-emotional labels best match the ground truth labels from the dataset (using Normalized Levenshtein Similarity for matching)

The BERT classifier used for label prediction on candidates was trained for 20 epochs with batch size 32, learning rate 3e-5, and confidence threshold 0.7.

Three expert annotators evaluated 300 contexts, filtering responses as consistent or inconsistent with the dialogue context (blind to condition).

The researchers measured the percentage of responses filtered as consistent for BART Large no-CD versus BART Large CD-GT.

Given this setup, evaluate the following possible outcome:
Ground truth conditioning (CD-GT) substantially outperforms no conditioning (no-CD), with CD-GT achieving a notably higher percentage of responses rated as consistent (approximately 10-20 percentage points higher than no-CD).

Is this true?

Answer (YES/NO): NO